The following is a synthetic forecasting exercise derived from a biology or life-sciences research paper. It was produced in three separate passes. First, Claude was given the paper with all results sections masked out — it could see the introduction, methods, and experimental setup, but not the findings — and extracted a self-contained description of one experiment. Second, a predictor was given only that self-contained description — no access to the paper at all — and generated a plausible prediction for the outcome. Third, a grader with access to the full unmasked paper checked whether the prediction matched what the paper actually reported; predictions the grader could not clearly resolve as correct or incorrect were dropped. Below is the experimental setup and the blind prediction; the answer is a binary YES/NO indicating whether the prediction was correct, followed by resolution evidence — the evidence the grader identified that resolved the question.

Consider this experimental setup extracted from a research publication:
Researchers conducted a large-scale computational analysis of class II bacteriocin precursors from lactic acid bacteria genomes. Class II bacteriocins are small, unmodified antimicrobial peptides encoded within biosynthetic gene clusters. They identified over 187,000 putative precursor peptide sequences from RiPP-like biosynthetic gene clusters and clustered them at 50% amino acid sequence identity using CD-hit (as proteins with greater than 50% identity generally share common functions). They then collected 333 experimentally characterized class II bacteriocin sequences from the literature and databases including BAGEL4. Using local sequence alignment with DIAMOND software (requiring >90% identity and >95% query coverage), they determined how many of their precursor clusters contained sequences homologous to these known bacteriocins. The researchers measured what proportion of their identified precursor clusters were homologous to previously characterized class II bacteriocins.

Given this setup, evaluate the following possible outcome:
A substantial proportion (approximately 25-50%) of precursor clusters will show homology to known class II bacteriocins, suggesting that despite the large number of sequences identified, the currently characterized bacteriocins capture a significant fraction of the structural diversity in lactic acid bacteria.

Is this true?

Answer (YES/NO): NO